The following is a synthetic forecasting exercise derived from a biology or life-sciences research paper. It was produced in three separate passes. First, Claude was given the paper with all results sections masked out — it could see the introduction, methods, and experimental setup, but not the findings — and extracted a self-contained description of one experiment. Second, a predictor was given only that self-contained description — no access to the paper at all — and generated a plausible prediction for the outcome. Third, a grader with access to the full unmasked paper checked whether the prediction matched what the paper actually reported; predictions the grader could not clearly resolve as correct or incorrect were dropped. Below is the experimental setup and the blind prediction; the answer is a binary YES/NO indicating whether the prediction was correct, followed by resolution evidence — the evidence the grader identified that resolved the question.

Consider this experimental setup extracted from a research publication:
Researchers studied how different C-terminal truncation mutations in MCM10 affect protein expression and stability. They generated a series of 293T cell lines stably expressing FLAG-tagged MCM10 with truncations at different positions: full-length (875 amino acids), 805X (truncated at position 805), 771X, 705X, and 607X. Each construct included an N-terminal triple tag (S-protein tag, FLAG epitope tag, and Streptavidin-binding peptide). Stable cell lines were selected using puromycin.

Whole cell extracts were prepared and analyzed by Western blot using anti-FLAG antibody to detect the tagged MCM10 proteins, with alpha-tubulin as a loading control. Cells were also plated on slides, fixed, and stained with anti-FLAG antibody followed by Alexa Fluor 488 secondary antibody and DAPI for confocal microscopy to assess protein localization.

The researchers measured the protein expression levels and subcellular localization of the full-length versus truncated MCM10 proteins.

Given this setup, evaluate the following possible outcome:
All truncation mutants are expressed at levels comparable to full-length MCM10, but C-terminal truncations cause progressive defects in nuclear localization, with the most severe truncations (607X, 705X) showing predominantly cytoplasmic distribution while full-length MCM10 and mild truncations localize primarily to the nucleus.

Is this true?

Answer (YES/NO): YES